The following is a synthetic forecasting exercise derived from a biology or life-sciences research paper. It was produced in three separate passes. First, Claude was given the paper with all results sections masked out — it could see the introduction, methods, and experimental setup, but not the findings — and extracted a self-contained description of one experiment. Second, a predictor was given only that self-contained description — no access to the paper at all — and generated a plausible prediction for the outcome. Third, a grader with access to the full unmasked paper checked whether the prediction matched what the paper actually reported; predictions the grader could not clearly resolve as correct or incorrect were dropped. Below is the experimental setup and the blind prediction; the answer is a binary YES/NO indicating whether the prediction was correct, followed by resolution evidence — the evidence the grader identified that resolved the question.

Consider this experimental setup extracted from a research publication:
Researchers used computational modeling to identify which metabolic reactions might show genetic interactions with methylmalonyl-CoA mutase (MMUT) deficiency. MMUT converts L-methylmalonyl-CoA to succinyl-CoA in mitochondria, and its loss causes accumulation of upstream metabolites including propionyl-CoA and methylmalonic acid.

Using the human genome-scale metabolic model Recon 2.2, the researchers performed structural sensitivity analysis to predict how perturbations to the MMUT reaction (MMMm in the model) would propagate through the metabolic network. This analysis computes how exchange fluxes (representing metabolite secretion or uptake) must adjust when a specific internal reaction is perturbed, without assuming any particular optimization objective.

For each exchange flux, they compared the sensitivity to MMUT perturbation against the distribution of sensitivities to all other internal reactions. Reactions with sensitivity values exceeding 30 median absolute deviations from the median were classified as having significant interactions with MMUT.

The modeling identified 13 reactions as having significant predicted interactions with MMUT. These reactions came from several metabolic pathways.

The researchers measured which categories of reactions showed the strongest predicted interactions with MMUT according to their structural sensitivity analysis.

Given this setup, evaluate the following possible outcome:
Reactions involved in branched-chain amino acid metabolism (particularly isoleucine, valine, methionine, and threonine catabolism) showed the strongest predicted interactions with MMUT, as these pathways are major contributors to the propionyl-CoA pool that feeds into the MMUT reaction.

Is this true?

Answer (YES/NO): NO